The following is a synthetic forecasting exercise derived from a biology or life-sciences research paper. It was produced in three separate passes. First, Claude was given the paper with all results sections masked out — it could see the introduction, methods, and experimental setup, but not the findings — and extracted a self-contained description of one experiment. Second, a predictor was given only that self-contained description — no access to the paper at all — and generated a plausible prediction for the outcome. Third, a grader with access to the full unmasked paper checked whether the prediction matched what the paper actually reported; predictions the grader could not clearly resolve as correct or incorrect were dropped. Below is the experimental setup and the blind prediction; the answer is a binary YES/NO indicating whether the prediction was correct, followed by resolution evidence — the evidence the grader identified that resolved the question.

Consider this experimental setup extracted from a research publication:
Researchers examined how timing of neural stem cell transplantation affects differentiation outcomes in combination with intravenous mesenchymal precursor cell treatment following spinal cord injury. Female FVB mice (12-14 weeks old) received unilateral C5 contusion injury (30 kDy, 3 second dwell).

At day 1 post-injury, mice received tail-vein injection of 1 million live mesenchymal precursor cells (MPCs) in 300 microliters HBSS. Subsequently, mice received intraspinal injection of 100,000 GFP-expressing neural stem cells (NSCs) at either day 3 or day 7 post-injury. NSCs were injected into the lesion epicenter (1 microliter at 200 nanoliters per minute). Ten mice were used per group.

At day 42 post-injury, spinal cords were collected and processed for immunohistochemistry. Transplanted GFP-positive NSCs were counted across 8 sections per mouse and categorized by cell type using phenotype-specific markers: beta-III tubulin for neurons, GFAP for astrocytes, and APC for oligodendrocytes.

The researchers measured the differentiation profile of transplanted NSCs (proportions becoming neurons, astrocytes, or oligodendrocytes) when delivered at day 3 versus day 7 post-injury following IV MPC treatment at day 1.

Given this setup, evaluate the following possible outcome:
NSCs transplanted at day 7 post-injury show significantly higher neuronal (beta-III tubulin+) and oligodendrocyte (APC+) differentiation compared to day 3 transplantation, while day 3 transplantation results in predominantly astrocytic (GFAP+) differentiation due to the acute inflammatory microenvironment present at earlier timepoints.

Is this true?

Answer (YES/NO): NO